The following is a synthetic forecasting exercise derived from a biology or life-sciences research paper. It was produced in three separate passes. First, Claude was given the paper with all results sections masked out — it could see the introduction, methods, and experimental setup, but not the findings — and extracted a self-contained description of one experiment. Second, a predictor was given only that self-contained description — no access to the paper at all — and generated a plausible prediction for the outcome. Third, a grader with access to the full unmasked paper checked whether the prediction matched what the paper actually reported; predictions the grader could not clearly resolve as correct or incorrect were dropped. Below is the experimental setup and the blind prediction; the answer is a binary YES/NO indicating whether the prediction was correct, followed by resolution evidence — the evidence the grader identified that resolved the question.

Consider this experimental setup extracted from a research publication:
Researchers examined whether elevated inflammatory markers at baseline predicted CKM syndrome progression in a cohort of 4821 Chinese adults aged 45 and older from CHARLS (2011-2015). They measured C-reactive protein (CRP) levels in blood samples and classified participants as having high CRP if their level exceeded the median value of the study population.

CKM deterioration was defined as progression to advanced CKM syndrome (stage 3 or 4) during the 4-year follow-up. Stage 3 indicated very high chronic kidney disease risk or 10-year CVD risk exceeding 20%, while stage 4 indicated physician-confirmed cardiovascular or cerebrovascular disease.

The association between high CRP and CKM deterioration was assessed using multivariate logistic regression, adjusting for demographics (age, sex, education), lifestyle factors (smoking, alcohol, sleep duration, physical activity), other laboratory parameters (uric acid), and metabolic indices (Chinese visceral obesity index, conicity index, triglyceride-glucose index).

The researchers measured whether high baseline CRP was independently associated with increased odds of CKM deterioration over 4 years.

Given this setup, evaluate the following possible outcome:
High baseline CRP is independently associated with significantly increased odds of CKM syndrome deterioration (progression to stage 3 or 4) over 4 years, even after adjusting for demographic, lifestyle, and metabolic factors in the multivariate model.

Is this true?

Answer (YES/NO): YES